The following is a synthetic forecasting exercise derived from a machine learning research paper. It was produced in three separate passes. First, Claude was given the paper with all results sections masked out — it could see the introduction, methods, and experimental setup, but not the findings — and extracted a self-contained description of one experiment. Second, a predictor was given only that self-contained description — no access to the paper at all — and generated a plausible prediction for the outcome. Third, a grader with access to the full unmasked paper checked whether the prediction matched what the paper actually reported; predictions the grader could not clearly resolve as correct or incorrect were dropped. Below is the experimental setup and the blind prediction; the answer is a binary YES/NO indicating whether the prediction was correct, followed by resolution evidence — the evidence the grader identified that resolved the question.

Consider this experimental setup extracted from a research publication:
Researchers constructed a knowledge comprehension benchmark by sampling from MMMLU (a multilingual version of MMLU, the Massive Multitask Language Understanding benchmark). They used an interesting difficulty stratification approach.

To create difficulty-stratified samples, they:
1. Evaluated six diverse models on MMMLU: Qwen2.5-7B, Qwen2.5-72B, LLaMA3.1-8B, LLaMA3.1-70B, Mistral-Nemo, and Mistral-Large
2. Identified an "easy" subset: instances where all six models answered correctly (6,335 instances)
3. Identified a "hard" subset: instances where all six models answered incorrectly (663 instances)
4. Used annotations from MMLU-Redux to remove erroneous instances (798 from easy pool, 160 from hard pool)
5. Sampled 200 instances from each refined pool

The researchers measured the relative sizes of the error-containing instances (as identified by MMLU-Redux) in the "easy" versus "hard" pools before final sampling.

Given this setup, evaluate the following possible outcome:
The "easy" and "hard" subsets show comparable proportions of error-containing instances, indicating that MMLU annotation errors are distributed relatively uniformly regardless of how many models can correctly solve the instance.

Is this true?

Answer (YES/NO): NO